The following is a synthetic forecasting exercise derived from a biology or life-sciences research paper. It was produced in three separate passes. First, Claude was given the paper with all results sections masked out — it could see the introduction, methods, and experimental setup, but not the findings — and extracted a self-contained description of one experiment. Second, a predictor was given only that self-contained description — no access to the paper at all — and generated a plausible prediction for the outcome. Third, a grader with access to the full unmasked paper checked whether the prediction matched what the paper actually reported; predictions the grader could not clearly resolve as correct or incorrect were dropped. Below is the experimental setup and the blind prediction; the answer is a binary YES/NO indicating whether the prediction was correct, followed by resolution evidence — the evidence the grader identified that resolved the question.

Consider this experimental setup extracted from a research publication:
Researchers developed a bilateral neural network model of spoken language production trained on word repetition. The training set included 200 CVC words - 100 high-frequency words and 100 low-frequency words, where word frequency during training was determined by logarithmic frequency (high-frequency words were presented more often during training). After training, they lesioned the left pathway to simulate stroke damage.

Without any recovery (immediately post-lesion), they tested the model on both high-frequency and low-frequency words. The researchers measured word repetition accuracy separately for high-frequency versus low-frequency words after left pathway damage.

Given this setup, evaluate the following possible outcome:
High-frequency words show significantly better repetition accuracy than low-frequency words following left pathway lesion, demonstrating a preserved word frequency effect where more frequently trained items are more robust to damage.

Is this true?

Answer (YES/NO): NO